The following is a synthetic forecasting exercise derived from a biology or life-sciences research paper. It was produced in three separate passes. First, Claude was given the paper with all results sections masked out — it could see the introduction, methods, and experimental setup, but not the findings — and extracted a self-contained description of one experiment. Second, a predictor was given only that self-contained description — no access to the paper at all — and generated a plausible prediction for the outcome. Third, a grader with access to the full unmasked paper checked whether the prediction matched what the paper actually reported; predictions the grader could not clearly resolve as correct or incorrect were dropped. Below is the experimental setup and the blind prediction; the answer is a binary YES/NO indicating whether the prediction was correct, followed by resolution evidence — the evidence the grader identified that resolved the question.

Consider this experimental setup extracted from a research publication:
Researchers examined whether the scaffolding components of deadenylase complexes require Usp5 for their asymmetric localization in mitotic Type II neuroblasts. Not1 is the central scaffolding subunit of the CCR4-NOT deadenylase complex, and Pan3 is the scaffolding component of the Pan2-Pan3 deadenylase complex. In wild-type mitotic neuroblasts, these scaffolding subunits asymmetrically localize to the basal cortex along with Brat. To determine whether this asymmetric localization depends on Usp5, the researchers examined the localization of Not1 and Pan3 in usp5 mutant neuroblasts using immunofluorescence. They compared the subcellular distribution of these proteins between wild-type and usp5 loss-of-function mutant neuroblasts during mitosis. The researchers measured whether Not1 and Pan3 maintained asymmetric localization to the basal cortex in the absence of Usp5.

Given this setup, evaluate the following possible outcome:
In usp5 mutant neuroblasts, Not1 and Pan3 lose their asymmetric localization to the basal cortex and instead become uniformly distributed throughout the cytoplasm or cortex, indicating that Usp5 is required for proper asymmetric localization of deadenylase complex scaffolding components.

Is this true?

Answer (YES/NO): NO